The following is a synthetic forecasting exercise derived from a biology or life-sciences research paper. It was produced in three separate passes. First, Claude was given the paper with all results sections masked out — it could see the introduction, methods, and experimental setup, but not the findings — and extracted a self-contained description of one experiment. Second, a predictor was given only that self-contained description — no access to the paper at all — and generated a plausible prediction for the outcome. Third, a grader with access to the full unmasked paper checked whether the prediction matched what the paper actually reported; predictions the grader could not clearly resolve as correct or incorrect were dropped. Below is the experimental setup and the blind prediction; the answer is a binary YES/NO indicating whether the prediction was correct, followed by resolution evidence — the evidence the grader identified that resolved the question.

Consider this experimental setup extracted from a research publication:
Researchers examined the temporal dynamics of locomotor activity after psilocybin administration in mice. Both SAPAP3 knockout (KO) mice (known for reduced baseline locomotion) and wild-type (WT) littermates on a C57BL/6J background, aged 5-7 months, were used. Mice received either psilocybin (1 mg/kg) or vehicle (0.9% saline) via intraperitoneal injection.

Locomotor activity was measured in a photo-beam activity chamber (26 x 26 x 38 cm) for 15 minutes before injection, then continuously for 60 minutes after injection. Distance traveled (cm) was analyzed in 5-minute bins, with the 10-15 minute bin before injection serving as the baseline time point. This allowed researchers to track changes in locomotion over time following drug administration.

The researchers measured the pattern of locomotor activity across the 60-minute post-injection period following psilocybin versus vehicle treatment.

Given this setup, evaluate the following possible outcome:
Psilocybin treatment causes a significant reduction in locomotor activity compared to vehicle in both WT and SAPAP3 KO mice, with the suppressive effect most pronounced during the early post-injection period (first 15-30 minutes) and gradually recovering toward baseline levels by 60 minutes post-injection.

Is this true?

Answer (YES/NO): NO